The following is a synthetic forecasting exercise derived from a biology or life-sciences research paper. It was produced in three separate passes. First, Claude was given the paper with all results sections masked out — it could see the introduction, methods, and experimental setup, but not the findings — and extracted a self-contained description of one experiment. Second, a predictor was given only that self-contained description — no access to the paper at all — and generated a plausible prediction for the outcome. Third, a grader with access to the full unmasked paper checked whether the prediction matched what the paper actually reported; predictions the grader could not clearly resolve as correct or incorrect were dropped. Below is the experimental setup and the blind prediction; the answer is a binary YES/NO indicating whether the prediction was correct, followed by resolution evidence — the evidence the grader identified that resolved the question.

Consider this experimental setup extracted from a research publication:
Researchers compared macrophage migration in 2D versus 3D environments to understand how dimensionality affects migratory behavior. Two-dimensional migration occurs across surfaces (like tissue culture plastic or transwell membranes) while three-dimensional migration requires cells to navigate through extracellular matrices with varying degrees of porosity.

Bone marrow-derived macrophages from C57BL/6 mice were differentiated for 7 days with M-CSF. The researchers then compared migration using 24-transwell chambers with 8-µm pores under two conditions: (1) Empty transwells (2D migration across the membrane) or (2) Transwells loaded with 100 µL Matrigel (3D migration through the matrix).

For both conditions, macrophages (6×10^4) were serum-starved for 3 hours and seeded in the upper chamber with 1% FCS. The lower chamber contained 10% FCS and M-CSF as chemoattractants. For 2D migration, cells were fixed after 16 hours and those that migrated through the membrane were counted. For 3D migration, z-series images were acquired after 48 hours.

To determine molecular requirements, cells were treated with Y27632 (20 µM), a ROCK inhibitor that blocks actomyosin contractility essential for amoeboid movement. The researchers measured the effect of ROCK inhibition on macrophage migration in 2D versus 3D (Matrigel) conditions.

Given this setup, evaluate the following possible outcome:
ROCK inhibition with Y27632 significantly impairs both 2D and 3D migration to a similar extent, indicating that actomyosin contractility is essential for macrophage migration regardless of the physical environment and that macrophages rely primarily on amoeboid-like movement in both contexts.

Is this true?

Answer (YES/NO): NO